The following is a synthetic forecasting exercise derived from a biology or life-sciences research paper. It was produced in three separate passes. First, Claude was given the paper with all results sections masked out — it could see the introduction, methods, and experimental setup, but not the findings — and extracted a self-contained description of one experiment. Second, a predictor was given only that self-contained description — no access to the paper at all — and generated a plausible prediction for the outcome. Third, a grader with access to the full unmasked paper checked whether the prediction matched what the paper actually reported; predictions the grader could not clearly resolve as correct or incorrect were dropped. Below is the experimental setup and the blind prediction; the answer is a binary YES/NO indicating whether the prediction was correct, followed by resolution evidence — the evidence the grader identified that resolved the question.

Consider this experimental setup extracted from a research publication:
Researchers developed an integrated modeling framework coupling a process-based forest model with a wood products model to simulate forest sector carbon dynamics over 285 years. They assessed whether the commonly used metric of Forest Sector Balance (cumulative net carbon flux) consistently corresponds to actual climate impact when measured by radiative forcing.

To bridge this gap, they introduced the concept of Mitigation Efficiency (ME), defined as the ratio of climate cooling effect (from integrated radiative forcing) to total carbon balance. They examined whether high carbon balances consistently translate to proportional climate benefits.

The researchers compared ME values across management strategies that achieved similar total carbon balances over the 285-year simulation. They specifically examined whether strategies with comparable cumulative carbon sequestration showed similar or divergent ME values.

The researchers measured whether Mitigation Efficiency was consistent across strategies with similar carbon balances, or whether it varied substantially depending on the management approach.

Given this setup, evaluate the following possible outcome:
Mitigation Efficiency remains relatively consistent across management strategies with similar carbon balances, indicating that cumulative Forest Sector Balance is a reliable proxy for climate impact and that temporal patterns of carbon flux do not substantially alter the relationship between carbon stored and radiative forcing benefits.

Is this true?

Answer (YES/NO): NO